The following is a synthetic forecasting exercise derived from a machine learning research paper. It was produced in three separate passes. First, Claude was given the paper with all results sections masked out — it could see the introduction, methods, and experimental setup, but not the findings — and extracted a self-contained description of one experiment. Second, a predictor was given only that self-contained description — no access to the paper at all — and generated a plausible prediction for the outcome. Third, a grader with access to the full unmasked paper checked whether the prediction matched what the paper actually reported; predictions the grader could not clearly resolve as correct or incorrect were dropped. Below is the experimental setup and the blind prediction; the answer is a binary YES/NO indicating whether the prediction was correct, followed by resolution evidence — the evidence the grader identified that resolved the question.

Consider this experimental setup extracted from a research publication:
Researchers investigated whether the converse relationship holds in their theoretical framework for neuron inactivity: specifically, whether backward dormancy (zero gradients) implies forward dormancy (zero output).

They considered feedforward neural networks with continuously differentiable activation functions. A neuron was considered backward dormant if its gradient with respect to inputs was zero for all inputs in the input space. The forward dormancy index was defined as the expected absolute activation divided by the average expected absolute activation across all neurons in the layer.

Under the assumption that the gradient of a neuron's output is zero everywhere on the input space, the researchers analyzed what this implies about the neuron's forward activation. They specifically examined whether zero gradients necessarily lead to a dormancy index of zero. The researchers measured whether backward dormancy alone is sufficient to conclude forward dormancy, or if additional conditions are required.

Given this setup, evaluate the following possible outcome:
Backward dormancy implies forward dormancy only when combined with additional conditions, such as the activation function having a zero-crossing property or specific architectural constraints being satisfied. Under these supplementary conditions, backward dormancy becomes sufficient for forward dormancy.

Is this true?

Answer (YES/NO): YES